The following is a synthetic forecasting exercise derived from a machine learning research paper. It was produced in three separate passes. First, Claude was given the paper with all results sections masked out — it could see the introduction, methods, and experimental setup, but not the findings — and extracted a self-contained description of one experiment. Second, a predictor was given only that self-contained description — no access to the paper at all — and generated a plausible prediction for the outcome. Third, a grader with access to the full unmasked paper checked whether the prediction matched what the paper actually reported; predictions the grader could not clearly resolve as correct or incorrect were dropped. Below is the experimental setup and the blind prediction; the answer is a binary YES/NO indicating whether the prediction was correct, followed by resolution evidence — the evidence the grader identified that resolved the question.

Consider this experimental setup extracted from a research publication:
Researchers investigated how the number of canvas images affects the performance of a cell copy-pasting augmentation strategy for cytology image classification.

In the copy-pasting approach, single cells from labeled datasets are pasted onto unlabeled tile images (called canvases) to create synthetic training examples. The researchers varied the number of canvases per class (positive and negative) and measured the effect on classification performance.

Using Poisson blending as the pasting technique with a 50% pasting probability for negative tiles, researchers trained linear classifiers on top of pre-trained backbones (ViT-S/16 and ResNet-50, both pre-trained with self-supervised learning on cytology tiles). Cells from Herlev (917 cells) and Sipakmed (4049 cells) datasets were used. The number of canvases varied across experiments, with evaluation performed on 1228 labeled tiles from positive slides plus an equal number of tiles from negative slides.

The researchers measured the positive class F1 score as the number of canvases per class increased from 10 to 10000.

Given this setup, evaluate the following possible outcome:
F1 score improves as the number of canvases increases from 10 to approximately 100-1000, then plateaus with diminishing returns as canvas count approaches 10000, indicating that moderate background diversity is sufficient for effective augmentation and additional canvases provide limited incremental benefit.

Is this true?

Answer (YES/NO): NO